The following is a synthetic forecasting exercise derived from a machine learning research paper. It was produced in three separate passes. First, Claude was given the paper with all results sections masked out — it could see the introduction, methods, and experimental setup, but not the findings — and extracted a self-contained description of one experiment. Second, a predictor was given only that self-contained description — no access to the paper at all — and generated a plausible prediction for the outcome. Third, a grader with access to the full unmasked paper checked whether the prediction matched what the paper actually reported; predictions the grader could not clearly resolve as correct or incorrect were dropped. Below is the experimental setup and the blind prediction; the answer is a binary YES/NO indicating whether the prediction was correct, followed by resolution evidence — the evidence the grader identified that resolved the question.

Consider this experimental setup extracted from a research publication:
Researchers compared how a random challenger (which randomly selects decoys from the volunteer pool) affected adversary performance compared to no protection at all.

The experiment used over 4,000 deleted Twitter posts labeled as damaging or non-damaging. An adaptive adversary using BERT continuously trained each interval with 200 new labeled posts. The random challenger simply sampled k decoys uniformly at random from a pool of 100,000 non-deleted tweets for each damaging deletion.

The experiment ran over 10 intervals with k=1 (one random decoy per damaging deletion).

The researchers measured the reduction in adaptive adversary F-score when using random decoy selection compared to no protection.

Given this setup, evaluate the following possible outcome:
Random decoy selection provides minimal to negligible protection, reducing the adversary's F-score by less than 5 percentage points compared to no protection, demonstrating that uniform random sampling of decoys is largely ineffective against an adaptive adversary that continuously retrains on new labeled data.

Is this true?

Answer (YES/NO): NO